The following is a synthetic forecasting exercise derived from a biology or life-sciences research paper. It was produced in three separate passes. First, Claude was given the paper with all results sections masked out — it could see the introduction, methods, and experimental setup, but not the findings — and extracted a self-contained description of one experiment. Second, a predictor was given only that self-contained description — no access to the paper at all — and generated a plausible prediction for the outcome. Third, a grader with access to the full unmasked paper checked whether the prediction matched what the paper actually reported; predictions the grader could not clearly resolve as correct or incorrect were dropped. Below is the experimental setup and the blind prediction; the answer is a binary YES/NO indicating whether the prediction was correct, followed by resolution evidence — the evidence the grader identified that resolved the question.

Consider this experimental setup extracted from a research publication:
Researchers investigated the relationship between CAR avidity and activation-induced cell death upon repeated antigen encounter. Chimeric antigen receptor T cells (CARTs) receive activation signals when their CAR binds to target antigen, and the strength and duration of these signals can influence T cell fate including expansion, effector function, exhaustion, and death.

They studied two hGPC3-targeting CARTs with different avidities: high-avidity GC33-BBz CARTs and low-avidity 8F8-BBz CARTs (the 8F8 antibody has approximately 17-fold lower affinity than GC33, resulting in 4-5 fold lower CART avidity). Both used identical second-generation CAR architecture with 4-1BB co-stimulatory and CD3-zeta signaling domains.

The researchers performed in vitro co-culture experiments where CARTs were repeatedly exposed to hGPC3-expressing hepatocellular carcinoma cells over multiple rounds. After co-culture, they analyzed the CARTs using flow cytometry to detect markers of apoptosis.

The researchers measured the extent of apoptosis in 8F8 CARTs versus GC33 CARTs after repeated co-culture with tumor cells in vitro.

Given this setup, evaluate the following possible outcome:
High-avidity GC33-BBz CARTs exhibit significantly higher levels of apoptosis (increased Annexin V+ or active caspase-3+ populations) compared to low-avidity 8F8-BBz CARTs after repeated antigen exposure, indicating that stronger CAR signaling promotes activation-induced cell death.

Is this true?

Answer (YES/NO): YES